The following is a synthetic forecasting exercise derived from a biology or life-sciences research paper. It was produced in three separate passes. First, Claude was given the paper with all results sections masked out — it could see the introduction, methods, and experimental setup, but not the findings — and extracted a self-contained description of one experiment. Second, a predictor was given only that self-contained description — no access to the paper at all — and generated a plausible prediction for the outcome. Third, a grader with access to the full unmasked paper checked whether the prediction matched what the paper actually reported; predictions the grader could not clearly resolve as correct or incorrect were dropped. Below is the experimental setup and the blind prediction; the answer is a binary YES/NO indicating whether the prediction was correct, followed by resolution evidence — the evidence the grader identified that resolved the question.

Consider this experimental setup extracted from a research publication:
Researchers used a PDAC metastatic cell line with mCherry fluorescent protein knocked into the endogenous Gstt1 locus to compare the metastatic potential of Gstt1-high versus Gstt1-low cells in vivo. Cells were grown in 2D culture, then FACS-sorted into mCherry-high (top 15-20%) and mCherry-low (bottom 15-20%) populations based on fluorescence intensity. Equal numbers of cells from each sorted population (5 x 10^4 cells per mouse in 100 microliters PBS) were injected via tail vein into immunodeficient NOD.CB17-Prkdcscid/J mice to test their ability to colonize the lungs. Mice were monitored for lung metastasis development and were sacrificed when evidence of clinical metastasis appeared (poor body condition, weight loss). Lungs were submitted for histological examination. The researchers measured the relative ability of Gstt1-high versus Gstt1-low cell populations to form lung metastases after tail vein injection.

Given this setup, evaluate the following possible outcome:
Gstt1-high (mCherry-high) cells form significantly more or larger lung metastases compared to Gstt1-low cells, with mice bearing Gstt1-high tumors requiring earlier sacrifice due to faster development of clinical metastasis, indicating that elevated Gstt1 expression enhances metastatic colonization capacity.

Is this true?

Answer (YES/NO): YES